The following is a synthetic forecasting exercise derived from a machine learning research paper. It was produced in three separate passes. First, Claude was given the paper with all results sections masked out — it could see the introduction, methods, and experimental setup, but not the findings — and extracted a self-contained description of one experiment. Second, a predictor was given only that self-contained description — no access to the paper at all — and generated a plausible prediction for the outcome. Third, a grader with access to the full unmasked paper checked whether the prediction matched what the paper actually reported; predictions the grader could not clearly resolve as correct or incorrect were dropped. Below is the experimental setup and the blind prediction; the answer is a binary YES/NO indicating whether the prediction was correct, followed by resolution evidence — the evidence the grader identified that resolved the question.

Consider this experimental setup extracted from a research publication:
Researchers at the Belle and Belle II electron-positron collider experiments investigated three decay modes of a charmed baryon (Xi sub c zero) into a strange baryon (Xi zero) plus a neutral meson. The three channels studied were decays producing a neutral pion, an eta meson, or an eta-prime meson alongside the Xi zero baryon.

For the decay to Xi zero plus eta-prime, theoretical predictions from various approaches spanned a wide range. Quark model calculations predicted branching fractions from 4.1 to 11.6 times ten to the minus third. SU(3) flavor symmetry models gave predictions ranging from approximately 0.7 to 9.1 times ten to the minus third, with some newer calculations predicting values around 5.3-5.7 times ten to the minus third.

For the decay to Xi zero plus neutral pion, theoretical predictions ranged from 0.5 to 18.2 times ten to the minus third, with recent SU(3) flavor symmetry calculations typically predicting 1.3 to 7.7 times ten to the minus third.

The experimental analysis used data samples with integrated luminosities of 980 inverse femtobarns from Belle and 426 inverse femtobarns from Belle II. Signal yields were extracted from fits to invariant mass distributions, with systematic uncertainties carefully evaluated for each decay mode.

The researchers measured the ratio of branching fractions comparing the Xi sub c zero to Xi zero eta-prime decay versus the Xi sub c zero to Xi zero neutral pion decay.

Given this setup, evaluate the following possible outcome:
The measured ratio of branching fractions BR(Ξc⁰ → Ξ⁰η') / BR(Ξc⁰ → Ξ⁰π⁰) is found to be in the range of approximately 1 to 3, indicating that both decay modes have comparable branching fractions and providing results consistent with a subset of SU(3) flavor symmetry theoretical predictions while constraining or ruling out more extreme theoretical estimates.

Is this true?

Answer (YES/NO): NO